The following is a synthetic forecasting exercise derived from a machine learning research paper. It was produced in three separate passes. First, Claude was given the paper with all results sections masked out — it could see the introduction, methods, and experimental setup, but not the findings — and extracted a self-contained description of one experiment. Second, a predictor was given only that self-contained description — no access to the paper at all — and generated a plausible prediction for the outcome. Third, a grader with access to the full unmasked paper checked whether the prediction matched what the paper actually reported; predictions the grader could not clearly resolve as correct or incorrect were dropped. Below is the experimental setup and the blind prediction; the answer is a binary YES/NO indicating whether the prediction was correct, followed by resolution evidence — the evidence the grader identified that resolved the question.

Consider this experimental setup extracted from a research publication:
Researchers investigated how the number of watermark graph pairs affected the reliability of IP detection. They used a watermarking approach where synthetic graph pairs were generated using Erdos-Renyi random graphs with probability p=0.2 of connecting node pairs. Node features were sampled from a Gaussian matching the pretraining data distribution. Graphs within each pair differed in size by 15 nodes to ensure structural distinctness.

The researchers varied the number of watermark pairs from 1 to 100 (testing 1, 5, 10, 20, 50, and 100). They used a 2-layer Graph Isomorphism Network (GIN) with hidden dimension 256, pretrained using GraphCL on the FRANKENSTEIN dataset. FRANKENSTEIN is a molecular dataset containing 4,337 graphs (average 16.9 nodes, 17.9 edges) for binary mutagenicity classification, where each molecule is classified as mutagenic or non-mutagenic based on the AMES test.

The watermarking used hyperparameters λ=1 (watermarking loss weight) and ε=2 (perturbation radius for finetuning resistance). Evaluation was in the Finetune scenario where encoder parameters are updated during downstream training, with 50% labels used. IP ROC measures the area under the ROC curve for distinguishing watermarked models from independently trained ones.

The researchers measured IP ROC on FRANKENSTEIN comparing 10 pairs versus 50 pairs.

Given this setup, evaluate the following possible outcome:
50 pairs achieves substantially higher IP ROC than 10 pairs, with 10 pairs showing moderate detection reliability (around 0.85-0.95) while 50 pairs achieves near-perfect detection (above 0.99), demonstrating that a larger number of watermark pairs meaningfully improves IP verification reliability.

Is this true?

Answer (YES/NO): NO